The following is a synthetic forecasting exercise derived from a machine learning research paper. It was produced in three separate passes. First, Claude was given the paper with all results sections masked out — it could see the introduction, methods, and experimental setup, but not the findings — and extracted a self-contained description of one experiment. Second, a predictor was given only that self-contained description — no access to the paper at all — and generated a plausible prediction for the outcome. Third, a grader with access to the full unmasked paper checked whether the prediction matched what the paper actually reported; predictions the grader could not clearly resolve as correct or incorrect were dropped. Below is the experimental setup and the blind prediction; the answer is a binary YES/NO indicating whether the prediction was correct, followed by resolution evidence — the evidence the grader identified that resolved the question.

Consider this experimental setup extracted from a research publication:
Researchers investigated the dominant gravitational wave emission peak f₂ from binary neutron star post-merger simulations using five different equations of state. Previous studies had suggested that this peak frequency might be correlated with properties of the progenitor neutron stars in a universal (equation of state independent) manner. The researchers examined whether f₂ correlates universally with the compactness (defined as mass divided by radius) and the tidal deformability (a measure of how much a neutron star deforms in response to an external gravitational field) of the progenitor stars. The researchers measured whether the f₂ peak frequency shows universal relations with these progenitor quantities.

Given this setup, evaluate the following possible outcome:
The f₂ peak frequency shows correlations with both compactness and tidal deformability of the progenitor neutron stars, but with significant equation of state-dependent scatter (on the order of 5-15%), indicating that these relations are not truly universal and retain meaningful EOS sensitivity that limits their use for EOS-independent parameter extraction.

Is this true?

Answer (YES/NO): NO